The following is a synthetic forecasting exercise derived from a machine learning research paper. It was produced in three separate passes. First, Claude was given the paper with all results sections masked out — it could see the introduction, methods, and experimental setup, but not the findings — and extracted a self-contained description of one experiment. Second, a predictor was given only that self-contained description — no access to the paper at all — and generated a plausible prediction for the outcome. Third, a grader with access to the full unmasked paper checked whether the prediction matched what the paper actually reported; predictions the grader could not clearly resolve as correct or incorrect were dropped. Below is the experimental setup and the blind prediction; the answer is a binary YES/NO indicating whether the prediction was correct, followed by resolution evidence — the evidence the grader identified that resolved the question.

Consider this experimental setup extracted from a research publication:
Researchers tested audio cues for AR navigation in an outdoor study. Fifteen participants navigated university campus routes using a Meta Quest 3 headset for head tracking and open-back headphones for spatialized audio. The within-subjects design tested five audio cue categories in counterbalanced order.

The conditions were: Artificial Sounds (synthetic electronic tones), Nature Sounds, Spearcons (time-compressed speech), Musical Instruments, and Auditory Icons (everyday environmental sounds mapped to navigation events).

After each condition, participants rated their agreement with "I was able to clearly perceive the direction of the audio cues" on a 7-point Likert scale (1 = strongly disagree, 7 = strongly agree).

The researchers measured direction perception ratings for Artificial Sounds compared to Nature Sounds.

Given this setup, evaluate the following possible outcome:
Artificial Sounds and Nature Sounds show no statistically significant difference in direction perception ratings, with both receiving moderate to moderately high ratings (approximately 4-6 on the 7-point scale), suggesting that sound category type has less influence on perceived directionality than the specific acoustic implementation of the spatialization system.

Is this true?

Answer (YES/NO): YES